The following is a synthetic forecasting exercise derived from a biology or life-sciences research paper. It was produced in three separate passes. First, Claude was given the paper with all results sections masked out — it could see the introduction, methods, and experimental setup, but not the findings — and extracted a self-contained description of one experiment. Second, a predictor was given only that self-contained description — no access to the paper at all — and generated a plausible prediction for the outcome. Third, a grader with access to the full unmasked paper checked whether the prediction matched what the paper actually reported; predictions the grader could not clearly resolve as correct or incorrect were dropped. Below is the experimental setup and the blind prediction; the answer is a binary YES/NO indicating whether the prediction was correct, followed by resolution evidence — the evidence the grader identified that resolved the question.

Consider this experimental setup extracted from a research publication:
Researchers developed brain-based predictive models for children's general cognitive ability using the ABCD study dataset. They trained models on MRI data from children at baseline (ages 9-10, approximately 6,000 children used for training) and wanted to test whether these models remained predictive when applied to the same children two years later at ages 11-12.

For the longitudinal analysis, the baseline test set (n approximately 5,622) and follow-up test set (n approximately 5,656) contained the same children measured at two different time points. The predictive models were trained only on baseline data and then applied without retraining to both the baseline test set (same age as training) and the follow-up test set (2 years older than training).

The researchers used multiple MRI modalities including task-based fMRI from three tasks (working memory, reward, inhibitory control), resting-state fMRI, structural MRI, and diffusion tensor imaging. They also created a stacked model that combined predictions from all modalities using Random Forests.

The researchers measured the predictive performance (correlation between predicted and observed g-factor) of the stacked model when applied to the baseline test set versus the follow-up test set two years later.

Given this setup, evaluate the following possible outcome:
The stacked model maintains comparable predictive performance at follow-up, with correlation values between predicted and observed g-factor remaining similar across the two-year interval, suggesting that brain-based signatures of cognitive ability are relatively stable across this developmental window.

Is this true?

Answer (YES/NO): YES